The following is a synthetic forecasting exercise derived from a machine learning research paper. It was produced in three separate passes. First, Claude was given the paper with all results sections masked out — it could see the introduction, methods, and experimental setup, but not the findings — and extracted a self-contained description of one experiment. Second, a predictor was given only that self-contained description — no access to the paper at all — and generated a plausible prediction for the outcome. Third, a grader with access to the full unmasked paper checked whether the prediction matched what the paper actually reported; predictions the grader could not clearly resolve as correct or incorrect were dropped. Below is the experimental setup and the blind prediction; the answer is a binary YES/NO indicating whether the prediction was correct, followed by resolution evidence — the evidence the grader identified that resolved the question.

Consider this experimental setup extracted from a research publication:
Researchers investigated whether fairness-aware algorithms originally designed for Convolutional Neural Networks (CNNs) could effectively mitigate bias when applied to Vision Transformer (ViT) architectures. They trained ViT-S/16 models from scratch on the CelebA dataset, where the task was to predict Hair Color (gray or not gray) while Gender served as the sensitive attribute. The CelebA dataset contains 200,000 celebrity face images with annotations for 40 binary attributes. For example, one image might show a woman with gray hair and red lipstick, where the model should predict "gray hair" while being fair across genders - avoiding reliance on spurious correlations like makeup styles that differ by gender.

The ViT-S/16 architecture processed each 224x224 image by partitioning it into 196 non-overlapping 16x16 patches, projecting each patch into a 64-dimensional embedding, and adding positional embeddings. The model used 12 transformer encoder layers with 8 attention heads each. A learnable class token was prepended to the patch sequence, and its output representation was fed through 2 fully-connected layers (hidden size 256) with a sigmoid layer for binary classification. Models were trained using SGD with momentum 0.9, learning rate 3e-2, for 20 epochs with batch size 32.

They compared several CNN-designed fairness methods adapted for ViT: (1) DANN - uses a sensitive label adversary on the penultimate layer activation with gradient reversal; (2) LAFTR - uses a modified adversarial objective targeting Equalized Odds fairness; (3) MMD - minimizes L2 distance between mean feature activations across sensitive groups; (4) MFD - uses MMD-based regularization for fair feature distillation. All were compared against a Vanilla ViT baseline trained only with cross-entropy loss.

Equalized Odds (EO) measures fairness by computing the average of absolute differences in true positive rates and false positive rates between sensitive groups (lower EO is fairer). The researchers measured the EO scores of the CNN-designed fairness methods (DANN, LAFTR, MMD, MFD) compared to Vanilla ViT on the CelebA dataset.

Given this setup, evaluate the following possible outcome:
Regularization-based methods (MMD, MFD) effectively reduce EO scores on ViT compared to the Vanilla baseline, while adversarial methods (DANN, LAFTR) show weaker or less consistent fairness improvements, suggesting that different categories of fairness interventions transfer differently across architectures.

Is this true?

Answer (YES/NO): NO